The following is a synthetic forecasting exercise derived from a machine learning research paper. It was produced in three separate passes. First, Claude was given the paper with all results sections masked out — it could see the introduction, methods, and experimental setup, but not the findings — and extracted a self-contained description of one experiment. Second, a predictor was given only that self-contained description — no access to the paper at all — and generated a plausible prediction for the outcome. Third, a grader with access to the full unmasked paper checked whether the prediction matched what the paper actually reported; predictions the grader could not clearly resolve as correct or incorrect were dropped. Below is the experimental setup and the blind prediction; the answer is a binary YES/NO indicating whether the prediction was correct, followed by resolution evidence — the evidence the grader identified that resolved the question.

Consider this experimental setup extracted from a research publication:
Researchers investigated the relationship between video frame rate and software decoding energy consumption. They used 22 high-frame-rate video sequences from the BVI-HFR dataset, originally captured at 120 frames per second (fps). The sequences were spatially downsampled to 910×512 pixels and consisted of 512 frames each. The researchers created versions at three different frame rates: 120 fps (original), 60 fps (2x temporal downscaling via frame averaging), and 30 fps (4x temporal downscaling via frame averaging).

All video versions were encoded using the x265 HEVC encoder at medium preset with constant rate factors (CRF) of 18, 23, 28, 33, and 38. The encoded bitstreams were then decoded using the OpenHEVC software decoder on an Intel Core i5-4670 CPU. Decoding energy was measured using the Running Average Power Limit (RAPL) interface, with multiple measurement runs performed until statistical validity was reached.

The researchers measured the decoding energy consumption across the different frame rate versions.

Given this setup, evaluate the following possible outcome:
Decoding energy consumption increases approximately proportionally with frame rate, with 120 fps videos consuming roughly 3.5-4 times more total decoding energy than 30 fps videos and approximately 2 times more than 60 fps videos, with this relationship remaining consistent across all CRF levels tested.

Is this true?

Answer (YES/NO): NO